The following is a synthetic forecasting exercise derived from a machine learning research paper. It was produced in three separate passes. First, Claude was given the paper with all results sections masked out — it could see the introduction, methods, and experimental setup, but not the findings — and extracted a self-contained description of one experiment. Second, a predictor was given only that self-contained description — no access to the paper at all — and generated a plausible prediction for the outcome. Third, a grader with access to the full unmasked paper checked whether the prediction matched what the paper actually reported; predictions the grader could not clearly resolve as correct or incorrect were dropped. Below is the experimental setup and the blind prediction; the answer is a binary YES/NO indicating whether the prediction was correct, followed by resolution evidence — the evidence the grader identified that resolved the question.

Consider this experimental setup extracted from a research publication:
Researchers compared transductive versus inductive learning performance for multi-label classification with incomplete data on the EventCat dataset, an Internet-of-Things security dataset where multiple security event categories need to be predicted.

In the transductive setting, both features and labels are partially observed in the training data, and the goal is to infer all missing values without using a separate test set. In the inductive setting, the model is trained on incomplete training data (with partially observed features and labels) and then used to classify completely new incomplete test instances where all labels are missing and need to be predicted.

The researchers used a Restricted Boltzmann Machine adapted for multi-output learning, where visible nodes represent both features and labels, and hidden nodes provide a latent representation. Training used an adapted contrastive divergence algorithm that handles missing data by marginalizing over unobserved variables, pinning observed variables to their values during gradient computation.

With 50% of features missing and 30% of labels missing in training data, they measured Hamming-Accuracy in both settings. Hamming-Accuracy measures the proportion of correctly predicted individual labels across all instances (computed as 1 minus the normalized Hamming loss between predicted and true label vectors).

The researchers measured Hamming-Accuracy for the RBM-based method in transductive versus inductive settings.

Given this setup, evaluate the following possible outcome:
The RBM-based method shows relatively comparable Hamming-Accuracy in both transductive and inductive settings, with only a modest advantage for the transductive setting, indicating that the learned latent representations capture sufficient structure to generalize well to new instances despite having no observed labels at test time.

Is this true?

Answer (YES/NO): YES